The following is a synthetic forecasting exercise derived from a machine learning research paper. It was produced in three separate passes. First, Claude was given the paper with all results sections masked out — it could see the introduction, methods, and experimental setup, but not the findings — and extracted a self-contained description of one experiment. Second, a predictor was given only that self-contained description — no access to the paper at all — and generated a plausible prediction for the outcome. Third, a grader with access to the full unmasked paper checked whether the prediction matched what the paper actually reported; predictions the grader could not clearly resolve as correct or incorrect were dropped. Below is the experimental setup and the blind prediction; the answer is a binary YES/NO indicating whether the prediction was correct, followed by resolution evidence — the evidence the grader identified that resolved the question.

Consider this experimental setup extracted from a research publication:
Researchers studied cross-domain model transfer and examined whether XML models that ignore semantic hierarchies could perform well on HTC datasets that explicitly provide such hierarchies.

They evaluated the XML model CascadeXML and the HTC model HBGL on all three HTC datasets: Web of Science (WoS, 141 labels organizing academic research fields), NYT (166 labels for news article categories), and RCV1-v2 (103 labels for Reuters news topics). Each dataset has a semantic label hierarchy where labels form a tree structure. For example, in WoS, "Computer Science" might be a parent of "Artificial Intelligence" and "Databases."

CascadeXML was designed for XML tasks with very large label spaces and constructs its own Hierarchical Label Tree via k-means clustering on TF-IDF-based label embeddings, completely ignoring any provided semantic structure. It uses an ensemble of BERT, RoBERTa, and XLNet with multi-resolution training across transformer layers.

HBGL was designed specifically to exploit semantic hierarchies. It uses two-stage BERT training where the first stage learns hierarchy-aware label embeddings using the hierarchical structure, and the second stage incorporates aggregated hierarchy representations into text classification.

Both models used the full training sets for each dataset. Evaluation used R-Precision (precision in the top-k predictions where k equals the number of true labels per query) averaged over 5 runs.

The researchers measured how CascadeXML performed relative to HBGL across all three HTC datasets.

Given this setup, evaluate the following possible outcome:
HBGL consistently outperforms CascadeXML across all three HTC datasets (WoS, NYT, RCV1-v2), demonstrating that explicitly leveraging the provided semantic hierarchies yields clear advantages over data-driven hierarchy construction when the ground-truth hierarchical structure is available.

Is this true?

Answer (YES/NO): NO